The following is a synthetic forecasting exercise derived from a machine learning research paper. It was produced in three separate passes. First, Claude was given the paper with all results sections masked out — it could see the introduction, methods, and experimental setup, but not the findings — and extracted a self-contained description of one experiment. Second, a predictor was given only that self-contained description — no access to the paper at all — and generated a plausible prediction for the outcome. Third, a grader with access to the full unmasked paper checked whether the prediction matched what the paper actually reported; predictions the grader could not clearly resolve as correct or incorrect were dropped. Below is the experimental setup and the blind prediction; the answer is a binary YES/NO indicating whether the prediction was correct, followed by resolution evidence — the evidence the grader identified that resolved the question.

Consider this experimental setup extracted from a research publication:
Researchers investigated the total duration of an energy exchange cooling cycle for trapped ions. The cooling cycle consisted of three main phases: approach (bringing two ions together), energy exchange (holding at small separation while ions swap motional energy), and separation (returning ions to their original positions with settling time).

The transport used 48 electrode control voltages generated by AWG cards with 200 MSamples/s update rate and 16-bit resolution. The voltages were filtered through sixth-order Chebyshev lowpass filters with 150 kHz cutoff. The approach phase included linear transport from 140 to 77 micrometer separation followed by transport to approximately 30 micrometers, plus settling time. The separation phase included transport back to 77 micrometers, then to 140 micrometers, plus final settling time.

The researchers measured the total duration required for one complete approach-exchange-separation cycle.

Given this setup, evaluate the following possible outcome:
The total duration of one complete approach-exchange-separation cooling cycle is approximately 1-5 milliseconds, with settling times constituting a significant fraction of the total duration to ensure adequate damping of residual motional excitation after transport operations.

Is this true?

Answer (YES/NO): NO